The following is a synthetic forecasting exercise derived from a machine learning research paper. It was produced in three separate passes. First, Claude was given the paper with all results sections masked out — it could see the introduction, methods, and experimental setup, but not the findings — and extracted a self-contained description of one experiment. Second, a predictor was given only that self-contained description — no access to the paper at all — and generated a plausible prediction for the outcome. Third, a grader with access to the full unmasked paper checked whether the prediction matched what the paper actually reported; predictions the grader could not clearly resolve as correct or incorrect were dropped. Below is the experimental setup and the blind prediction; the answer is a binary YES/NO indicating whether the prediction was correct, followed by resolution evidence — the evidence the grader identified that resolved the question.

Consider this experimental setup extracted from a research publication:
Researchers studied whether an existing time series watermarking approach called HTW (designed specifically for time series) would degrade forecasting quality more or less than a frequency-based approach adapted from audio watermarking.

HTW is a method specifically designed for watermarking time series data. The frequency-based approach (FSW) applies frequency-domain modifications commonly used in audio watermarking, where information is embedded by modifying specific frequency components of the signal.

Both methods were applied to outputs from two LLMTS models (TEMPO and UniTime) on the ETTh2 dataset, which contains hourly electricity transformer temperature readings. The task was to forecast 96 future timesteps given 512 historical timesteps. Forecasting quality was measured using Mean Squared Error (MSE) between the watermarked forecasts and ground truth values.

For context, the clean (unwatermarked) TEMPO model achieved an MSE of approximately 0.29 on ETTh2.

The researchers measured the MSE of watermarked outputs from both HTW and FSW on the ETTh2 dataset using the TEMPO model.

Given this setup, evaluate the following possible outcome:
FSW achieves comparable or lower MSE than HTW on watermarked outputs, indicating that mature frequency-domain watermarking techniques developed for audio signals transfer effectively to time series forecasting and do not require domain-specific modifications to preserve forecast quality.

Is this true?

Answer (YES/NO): NO